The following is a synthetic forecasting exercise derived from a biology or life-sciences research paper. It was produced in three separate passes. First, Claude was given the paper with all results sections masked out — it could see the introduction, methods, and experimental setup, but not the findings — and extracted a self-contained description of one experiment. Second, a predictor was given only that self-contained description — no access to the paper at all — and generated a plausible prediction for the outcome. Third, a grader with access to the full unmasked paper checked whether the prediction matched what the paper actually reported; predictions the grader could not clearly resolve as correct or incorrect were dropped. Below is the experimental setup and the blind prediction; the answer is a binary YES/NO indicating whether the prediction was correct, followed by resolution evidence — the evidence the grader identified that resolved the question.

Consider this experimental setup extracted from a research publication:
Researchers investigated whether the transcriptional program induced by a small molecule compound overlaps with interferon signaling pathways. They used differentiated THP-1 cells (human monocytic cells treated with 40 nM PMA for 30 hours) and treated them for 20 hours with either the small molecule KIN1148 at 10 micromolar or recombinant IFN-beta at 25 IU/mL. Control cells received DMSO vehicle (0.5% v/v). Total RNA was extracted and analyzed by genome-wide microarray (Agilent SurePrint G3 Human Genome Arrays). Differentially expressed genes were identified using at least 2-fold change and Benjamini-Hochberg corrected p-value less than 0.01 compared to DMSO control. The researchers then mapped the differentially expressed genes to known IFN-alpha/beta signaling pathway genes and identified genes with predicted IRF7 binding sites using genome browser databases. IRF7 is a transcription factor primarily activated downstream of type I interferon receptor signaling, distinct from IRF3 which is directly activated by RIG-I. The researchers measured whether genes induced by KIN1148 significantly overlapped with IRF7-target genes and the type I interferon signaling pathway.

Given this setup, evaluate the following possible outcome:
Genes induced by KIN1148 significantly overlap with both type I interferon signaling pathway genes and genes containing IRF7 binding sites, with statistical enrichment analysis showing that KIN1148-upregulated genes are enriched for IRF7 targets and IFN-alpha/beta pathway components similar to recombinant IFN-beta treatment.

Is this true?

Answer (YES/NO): NO